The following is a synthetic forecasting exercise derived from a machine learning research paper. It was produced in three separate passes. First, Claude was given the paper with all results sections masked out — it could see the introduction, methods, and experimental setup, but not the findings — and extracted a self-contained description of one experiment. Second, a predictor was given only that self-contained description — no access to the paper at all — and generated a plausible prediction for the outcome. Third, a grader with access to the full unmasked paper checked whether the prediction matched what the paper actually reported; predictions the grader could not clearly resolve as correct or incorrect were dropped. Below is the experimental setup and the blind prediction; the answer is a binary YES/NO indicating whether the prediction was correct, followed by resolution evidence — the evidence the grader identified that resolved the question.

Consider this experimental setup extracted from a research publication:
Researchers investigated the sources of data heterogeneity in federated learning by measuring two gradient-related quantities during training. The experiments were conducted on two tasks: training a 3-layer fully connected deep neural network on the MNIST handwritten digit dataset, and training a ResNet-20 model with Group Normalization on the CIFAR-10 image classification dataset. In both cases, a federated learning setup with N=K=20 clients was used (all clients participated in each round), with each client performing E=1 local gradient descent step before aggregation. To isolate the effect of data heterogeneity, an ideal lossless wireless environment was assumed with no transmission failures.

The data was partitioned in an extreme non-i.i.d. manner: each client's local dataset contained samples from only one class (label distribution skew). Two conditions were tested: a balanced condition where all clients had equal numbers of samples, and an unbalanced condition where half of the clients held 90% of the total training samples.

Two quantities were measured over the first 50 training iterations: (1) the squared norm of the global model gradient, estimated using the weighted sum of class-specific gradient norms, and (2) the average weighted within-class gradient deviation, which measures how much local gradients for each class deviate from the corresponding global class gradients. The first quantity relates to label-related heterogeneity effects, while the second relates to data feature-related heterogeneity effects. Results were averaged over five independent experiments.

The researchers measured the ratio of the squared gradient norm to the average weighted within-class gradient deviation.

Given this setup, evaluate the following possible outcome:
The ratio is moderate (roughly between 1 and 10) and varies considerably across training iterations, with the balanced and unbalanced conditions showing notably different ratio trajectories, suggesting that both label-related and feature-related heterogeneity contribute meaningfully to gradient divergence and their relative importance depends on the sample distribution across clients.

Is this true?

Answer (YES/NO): NO